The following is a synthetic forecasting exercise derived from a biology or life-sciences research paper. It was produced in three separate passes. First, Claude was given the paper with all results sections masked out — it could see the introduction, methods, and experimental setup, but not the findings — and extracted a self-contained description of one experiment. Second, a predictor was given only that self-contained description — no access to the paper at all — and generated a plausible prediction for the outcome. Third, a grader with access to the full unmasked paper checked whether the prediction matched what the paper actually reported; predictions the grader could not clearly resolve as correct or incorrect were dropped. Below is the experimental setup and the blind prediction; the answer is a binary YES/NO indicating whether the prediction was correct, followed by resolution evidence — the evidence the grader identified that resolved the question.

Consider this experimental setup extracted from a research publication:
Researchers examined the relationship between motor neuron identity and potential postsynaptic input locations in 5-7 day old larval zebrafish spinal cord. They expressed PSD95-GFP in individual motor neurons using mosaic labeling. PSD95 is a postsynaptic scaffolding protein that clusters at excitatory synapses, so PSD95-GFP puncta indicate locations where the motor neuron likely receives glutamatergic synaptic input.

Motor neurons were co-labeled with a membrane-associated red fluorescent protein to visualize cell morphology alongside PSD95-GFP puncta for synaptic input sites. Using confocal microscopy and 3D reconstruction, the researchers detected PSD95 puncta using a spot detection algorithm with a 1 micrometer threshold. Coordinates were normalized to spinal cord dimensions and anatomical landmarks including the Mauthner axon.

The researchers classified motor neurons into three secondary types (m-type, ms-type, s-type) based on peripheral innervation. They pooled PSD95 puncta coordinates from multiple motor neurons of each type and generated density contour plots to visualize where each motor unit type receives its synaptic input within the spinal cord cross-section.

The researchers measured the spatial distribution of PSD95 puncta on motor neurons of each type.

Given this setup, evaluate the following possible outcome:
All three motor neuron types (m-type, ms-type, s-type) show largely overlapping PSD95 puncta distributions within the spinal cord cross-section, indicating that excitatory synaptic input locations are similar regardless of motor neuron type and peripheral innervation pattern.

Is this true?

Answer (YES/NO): NO